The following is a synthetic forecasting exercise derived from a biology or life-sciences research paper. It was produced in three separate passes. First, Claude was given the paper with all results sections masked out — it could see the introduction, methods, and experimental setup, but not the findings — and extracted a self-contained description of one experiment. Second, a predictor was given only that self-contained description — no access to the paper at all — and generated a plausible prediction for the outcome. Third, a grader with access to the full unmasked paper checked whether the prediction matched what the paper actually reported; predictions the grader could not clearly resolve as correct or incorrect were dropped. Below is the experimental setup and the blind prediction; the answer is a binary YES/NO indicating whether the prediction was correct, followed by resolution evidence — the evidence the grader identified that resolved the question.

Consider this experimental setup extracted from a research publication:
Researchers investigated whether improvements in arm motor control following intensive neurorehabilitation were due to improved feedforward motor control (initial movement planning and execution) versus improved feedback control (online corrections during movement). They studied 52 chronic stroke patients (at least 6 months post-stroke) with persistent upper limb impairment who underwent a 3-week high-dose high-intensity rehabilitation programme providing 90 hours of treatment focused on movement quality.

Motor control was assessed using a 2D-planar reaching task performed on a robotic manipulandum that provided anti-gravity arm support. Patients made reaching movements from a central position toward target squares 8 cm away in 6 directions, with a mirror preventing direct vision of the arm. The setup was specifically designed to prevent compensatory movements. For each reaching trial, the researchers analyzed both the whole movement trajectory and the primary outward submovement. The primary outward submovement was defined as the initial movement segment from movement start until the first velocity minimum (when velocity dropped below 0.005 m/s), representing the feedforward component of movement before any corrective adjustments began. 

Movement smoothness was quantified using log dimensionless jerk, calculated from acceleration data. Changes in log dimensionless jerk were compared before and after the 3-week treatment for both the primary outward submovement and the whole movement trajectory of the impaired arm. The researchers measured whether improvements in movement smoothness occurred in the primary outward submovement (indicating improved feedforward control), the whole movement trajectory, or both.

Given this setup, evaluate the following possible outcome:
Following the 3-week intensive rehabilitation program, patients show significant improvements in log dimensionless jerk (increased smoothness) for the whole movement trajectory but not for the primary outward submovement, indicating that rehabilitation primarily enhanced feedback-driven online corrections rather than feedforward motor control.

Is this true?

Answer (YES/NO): NO